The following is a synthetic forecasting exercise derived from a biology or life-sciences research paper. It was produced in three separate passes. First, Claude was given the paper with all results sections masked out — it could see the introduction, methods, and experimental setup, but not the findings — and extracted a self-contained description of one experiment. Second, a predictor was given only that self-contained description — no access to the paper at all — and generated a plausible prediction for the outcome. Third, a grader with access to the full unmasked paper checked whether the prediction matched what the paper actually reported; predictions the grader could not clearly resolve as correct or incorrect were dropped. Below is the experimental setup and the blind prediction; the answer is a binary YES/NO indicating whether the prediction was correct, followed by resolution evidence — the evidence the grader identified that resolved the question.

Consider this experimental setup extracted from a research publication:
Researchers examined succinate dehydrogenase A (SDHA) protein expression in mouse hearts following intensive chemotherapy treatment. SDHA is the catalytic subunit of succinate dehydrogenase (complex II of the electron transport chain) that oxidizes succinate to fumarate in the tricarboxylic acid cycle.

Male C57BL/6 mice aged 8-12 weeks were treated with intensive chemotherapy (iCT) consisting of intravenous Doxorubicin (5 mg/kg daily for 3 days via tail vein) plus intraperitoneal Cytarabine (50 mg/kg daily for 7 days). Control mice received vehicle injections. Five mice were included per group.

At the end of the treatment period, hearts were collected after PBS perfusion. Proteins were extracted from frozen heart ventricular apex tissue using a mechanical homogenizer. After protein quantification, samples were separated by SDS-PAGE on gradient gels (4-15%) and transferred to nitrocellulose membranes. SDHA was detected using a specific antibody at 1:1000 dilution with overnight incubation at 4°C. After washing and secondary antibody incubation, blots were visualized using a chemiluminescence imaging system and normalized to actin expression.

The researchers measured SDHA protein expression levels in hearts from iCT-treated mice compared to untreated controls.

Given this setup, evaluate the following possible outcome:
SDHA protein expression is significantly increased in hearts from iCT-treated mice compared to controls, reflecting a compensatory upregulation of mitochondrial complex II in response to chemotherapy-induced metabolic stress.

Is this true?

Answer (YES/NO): YES